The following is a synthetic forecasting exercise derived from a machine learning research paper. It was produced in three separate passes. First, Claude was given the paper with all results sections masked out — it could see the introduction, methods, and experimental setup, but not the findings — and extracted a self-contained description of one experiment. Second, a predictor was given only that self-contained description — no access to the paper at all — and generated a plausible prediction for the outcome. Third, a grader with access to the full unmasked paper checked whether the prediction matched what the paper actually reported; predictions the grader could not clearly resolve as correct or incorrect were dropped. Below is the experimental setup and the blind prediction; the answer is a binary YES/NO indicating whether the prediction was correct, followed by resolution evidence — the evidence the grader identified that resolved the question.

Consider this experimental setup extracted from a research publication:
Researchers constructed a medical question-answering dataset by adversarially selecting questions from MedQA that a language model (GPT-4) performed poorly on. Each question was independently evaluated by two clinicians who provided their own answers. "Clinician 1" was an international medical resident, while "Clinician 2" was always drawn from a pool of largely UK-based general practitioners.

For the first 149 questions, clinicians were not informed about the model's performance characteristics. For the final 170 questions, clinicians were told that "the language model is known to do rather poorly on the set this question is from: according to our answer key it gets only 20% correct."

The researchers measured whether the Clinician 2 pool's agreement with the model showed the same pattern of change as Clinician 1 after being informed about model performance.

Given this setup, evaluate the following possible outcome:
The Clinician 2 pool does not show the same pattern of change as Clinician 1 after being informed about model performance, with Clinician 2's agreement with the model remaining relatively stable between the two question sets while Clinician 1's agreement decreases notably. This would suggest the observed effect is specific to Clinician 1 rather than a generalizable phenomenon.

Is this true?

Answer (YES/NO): YES